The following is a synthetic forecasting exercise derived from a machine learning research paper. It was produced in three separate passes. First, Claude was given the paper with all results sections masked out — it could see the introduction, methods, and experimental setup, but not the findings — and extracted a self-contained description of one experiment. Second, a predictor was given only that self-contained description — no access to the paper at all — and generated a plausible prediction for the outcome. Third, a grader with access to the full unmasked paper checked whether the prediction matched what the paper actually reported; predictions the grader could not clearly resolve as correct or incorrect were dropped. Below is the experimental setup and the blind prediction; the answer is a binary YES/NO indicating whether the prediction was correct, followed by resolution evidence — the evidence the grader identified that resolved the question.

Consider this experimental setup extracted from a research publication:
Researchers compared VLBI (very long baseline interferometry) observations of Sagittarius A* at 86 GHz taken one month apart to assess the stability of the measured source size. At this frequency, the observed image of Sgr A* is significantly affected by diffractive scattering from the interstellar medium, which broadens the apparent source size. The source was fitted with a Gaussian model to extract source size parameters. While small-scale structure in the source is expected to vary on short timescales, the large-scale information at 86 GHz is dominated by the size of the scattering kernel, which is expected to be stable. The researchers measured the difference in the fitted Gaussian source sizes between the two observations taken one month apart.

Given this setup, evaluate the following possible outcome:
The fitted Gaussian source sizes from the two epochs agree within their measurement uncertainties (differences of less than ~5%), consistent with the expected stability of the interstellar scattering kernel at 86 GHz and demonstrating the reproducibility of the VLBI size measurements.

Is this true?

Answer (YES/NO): NO